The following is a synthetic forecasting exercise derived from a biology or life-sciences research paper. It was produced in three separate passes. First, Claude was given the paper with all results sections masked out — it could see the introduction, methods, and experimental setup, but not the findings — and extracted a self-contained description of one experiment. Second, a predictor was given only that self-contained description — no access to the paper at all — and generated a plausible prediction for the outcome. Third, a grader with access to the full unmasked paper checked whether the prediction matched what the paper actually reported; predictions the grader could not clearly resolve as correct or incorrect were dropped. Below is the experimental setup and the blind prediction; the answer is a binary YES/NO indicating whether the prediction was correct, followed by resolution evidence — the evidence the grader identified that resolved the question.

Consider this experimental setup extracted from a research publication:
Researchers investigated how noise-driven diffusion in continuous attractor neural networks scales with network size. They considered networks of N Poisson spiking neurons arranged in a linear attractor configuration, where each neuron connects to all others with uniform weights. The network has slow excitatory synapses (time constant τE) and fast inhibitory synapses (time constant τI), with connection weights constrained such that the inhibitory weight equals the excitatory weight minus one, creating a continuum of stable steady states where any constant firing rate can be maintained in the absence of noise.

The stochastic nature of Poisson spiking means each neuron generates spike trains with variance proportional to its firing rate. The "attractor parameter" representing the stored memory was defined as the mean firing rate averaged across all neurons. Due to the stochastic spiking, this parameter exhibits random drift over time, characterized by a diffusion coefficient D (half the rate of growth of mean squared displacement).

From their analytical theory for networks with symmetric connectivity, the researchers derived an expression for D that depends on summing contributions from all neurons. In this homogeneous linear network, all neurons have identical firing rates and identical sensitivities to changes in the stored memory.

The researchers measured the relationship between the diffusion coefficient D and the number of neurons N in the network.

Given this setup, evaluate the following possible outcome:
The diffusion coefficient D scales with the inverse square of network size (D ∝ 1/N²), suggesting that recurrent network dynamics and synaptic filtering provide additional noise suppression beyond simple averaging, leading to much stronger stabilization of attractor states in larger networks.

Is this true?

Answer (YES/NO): NO